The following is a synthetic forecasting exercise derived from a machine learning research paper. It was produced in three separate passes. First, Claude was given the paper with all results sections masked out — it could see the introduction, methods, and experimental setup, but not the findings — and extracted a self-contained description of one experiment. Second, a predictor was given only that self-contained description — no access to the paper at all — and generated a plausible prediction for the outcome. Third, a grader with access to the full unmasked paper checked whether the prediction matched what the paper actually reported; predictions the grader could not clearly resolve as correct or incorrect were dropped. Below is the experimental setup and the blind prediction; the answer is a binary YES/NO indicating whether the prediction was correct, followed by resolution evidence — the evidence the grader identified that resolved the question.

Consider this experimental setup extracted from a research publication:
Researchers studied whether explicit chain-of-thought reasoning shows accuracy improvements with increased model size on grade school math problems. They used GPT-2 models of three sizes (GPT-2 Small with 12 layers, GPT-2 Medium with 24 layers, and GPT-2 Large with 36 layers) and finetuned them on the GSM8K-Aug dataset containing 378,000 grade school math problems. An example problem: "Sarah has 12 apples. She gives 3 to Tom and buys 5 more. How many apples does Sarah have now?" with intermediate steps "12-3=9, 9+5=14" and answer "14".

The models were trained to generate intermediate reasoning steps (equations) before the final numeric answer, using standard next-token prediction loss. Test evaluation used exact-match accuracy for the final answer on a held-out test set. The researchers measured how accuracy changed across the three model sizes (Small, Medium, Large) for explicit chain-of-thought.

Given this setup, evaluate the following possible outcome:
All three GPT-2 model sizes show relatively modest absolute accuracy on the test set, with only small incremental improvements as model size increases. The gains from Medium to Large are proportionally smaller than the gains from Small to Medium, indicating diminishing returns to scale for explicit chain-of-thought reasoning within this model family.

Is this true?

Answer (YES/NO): YES